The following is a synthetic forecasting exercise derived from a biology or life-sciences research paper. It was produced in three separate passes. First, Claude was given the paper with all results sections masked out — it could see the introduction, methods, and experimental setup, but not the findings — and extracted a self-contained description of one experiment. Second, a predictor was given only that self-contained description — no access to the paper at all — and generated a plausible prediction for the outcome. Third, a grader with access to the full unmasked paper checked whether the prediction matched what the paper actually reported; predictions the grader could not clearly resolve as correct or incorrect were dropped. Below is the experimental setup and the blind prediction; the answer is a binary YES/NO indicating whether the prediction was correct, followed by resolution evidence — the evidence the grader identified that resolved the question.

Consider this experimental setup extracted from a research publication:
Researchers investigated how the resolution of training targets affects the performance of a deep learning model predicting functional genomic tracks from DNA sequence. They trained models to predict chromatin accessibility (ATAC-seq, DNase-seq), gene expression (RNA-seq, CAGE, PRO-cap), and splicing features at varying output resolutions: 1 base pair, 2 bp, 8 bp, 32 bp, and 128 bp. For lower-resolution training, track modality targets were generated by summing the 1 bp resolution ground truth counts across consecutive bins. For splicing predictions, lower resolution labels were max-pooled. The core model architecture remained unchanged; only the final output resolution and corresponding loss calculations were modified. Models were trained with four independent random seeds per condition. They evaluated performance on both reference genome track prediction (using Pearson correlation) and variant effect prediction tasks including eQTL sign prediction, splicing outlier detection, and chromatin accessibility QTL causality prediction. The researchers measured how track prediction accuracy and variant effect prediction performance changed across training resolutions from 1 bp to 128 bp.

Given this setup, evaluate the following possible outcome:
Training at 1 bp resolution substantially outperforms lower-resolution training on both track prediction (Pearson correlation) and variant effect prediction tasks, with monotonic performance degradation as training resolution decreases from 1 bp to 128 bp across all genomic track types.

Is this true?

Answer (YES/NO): NO